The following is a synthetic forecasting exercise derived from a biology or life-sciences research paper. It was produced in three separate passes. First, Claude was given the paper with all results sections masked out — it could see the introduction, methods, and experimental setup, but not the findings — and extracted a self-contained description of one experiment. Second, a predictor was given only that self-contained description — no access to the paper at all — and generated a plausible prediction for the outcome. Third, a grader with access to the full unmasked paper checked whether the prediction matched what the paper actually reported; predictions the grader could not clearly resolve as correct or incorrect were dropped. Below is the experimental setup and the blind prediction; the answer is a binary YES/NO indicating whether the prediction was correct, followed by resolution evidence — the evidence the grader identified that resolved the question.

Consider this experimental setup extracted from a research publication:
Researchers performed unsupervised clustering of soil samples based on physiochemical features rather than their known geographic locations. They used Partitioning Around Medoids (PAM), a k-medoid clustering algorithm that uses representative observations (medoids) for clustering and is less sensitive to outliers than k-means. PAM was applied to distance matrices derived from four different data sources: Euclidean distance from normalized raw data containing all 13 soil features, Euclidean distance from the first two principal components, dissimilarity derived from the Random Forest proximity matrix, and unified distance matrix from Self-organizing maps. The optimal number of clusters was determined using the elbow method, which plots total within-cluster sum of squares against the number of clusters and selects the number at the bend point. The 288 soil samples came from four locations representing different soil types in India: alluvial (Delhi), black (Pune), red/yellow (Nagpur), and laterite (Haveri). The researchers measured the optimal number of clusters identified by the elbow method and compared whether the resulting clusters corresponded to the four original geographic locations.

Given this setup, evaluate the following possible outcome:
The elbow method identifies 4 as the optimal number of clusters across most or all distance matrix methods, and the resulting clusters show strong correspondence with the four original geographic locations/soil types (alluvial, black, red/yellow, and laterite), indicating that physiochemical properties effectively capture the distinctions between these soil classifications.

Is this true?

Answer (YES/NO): NO